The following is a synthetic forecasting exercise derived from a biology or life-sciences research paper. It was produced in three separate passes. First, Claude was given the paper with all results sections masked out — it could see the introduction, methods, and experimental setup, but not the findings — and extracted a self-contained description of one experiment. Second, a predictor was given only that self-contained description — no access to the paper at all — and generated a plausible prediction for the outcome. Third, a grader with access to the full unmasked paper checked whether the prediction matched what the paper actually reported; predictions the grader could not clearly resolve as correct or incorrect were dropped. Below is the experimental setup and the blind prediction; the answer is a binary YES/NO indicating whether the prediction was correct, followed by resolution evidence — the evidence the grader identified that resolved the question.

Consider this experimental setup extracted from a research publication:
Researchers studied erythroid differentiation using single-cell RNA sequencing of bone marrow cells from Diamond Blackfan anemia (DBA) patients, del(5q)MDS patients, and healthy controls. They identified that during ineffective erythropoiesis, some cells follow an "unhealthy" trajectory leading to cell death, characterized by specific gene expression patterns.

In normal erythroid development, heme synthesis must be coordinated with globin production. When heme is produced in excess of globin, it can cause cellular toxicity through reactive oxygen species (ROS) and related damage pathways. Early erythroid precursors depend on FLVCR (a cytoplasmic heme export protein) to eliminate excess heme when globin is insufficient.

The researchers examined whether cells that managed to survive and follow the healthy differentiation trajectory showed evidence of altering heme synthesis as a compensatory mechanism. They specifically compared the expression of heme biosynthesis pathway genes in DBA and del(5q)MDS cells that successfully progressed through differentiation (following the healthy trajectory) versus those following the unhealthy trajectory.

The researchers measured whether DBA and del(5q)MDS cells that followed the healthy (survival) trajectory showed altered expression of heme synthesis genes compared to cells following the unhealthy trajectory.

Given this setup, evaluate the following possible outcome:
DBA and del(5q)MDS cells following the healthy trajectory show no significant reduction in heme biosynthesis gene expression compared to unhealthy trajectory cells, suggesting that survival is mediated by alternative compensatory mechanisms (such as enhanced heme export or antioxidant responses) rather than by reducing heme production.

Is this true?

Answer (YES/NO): NO